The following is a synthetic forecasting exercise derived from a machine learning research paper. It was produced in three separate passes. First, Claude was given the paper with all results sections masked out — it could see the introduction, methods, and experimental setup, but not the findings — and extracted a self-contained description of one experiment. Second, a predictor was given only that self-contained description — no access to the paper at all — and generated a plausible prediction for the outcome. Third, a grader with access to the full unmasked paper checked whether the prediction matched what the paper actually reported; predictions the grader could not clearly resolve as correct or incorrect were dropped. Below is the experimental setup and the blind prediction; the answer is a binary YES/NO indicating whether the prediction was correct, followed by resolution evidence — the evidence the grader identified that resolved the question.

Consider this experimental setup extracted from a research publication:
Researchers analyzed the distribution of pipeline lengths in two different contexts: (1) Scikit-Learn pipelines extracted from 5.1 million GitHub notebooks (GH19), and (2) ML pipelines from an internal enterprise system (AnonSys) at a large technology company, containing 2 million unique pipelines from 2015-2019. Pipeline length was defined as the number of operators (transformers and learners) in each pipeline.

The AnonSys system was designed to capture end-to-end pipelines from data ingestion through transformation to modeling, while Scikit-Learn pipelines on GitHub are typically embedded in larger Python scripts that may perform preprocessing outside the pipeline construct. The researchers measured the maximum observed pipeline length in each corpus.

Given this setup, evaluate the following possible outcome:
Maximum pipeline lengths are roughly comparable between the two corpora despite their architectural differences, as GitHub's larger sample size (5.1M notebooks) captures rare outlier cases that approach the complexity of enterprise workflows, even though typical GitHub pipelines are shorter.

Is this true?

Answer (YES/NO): NO